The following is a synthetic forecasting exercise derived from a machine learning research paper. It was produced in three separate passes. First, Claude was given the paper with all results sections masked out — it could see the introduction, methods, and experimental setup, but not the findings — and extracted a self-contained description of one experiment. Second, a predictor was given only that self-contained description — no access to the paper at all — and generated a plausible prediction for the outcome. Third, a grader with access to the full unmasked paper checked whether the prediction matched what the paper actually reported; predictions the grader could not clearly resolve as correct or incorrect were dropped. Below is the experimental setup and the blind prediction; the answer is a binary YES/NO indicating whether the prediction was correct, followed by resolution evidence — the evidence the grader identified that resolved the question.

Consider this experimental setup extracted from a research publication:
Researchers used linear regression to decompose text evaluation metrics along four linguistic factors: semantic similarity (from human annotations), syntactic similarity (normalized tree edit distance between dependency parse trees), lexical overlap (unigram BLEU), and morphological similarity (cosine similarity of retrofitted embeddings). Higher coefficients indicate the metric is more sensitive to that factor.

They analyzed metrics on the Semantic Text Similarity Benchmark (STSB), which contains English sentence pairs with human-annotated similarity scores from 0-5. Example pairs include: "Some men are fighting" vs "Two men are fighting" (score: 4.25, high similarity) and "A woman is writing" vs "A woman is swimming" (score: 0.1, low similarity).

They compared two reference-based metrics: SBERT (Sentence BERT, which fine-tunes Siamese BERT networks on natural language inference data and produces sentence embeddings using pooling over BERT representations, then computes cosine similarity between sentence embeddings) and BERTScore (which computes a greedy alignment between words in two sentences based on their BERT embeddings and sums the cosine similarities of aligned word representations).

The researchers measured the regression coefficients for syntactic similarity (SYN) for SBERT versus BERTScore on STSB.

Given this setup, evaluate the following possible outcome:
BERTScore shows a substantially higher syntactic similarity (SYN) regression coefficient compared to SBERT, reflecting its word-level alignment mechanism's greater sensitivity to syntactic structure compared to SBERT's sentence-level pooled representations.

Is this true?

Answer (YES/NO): YES